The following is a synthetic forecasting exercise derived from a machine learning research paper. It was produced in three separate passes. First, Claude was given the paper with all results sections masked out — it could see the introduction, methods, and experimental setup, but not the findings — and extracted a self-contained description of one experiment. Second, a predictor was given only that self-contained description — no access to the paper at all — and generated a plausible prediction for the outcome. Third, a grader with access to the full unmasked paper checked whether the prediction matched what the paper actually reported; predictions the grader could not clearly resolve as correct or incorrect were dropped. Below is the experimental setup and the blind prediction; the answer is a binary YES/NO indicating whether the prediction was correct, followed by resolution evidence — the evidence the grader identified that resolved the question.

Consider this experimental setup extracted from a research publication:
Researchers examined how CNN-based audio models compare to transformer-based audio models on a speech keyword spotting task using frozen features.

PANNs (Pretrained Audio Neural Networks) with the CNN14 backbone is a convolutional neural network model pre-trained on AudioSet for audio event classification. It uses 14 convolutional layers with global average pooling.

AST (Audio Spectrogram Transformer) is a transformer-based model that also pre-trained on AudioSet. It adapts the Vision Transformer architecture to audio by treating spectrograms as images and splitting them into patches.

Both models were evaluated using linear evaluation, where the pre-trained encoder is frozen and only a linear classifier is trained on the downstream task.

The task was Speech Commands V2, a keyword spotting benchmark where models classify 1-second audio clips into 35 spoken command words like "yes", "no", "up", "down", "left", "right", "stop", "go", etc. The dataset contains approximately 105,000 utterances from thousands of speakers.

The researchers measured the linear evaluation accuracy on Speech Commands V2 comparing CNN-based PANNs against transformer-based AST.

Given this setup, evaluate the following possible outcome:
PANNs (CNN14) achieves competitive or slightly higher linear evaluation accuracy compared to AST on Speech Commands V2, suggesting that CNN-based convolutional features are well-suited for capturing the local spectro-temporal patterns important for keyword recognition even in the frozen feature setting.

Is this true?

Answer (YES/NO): NO